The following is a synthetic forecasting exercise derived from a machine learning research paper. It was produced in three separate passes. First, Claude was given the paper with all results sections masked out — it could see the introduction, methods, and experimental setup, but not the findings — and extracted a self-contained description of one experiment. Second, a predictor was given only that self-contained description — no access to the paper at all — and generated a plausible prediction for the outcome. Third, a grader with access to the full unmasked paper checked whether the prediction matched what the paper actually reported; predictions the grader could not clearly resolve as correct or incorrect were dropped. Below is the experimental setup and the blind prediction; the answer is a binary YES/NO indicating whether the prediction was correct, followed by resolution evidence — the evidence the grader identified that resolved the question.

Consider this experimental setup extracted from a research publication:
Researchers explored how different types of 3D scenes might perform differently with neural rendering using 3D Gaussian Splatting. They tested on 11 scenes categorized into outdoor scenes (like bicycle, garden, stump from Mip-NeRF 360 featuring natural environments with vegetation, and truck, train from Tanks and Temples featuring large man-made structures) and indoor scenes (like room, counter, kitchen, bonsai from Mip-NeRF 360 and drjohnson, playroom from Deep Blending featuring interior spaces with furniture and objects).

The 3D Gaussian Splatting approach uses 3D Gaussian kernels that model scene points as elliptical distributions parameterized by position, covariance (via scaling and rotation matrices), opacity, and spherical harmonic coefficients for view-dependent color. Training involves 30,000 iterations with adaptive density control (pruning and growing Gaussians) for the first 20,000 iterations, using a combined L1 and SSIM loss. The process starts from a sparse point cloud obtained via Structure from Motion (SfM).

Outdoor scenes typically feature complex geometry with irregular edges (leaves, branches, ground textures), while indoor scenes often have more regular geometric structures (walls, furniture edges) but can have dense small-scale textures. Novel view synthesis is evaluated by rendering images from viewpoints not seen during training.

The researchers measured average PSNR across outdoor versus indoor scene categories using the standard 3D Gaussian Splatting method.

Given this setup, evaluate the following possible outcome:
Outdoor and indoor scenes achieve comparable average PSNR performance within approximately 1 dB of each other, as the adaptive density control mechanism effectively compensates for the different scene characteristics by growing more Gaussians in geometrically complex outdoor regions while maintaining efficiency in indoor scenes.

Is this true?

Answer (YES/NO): NO